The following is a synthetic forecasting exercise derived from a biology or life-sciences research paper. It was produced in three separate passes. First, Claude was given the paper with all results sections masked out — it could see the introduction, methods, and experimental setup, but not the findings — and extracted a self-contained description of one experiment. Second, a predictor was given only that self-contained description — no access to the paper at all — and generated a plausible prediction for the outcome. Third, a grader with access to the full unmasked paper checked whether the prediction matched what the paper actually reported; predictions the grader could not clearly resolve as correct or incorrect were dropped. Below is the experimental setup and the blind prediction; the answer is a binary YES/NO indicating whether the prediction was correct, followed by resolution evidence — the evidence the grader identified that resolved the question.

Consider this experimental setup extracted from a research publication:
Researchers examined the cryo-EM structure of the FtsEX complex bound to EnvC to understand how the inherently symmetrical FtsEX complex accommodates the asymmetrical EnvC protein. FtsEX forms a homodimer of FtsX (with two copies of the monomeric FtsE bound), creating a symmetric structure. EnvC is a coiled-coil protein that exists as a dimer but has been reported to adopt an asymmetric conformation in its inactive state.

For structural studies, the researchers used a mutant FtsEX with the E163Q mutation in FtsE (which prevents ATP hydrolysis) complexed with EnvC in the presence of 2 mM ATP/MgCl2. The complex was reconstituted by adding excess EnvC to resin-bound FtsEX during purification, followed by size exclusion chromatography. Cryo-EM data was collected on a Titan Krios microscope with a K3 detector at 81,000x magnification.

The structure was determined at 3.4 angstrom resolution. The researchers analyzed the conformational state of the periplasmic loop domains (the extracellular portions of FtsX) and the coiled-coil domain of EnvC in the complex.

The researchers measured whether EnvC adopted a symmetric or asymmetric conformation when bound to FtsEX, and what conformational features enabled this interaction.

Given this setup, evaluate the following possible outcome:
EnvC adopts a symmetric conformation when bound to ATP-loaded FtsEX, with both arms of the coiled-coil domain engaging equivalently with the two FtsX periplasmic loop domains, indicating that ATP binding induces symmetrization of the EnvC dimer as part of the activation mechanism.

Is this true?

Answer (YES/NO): YES